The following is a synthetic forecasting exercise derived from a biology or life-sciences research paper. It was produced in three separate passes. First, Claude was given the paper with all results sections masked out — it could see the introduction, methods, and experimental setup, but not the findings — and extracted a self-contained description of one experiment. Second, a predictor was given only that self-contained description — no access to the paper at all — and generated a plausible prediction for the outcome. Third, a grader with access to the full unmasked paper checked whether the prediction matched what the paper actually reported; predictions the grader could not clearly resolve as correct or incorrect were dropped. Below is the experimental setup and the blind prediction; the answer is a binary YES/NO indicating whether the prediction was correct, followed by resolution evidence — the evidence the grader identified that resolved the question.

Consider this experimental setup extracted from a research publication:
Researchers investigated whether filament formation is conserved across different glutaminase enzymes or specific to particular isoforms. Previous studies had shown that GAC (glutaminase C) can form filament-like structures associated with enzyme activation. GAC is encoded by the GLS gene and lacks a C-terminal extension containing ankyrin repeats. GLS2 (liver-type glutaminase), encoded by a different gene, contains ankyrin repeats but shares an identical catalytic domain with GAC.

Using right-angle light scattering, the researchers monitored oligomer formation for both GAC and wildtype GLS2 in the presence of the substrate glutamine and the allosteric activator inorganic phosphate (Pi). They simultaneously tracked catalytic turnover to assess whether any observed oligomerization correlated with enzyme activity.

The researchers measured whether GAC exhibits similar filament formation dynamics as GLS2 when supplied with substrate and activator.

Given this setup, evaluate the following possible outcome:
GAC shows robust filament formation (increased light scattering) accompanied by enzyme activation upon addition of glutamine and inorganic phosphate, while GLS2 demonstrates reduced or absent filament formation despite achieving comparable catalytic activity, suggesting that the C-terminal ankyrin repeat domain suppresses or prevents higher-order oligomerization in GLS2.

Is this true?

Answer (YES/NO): NO